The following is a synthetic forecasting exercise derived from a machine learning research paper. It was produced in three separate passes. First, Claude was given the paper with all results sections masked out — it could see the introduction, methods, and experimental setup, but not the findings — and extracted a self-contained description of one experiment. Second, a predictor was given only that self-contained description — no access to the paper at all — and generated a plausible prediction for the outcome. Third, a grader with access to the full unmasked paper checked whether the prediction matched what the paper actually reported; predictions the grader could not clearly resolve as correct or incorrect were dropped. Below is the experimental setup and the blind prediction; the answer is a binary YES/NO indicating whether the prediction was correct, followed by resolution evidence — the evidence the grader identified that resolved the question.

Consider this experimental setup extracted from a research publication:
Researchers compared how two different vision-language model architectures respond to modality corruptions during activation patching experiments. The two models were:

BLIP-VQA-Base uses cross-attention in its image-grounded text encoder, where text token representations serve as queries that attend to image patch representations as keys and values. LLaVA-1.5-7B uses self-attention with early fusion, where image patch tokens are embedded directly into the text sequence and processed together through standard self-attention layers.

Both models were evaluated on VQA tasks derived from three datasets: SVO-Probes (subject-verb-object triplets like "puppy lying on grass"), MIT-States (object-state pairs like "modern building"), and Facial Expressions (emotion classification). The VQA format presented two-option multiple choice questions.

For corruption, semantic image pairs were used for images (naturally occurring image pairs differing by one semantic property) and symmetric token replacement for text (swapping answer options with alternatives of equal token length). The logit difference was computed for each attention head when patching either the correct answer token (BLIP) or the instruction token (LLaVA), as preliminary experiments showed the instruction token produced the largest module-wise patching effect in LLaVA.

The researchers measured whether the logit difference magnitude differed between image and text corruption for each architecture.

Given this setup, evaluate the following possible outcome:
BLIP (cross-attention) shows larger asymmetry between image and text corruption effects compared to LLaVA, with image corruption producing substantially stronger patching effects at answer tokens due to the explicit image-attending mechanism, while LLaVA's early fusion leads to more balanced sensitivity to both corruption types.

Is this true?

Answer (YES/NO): YES